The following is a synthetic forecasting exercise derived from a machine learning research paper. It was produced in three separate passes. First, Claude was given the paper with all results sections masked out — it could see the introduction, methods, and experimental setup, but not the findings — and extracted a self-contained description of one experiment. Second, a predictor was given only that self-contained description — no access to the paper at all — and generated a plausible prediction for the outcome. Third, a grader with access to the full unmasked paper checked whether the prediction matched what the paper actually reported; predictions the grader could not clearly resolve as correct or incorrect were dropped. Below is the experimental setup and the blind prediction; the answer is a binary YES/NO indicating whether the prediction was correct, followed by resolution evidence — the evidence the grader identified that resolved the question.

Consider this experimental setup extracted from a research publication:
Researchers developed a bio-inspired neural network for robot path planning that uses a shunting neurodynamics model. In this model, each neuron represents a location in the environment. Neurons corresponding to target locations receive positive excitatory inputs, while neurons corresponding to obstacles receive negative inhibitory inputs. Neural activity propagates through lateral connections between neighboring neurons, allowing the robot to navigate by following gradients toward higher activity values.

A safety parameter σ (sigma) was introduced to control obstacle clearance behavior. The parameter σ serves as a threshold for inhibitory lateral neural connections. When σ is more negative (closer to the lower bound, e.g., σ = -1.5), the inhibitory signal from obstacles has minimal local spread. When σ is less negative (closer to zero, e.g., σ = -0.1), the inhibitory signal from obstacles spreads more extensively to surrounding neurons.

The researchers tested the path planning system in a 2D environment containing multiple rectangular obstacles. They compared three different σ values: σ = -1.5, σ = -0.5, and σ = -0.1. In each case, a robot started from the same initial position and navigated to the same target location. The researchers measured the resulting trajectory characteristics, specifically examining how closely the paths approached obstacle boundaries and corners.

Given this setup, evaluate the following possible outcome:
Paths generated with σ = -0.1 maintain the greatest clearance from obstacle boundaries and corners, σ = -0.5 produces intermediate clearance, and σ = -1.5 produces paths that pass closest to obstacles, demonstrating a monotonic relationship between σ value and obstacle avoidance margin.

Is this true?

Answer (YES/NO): YES